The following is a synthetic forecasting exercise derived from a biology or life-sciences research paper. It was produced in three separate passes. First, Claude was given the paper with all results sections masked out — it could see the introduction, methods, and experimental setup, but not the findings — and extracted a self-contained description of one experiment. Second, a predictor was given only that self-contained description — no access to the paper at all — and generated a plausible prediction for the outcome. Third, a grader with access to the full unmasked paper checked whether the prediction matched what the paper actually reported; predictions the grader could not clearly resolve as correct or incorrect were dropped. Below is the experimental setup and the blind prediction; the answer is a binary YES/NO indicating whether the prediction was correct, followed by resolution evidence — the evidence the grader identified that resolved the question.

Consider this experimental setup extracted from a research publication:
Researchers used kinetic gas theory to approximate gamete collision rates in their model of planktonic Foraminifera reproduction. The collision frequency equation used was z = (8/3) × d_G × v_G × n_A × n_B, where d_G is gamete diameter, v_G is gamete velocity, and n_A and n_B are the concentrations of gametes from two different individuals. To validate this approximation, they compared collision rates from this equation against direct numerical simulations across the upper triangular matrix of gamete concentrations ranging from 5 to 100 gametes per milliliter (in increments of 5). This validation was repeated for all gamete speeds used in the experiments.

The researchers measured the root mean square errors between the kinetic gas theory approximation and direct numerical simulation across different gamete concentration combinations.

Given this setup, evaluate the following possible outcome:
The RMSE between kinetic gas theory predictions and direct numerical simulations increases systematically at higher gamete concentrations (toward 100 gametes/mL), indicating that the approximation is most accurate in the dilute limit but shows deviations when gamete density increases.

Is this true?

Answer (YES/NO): NO